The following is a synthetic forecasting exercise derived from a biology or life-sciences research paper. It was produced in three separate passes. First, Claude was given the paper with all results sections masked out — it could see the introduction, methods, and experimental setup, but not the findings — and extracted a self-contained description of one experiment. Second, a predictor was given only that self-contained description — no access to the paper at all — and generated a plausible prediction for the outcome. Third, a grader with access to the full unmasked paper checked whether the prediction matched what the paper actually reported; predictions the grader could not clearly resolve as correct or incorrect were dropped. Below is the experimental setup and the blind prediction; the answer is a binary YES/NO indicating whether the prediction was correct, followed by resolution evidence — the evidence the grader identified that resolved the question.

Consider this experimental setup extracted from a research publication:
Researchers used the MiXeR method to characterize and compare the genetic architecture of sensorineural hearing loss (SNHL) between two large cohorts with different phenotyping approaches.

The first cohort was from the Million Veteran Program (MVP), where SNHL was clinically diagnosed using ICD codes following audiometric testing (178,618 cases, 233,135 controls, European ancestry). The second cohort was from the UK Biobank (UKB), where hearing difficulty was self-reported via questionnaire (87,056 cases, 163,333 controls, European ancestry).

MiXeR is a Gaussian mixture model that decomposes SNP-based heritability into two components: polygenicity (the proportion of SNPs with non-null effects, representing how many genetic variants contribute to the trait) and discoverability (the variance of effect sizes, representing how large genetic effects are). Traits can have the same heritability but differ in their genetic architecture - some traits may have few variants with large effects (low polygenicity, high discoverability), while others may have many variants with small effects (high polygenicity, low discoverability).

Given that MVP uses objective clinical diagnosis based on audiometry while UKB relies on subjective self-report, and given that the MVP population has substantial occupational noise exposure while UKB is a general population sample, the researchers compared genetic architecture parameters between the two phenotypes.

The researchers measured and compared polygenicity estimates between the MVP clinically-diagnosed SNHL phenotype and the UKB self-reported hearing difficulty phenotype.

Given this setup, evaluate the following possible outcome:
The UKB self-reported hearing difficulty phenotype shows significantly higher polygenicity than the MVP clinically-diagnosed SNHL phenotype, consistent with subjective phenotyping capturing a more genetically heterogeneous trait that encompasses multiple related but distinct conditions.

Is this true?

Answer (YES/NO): YES